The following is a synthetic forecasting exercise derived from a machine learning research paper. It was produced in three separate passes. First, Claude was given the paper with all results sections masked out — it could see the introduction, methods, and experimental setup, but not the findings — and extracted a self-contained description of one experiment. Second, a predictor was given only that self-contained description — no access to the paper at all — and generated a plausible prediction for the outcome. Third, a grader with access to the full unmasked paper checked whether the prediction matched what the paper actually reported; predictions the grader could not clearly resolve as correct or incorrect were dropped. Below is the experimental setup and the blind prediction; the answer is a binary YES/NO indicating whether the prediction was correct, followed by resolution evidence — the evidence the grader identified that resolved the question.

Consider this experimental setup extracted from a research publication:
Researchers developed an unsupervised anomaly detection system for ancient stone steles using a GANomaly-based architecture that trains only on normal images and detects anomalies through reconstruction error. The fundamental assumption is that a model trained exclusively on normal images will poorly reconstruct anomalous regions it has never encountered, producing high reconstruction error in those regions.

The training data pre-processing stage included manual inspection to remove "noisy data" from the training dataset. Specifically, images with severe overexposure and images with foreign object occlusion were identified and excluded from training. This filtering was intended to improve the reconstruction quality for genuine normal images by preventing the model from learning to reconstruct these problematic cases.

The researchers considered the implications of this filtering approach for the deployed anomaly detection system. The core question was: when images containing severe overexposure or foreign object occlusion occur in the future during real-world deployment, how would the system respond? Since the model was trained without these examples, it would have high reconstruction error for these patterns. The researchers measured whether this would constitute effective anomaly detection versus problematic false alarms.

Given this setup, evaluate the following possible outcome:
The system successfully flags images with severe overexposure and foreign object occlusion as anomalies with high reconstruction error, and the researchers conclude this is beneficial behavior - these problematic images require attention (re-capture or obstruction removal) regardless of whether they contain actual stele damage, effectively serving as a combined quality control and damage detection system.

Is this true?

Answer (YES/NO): NO